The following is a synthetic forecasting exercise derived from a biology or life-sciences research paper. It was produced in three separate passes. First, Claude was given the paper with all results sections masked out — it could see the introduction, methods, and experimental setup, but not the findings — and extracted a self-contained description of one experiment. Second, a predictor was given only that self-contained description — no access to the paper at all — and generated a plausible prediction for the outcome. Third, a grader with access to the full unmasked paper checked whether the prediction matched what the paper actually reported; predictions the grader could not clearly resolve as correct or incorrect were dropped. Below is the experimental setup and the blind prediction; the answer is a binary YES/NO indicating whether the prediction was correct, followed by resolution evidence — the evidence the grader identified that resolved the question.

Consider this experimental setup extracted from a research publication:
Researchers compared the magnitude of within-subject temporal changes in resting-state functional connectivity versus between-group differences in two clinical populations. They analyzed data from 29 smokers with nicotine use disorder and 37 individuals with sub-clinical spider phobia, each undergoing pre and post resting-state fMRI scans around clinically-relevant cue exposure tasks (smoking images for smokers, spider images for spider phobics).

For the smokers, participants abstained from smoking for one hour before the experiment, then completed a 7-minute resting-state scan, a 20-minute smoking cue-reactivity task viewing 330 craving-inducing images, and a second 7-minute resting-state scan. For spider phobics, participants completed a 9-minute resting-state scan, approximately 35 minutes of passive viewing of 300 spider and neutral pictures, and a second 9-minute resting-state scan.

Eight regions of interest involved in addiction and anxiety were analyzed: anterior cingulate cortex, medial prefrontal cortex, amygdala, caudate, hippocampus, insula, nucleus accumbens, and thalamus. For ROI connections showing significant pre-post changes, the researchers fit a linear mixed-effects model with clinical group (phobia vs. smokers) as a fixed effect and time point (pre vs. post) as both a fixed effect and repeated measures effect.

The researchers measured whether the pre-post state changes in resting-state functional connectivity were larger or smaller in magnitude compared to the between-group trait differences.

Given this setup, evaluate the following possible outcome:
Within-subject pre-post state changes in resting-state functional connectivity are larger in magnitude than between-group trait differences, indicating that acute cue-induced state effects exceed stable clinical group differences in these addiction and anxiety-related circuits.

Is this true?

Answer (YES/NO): YES